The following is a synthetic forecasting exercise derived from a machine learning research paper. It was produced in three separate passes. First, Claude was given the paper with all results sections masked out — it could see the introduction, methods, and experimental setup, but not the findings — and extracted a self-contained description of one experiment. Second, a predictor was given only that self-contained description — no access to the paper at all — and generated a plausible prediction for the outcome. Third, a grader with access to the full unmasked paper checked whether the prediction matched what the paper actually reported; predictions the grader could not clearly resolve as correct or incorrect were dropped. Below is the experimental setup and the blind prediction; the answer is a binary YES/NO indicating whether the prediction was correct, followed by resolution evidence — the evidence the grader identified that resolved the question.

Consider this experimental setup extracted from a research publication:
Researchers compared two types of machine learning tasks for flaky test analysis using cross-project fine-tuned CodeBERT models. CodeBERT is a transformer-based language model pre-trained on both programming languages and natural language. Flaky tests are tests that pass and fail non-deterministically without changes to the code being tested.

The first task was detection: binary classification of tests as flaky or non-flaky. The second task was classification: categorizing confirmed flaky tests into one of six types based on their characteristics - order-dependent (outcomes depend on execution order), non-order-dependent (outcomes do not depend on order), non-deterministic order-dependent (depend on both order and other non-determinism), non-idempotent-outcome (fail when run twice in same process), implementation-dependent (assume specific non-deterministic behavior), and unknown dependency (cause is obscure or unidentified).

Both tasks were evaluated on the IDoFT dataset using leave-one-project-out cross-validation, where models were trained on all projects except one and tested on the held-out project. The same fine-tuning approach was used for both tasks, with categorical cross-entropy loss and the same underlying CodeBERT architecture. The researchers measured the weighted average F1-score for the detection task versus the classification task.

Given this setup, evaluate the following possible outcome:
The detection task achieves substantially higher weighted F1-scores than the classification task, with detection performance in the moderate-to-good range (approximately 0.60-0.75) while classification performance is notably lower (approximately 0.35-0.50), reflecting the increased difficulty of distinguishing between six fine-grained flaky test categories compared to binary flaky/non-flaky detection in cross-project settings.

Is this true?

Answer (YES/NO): NO